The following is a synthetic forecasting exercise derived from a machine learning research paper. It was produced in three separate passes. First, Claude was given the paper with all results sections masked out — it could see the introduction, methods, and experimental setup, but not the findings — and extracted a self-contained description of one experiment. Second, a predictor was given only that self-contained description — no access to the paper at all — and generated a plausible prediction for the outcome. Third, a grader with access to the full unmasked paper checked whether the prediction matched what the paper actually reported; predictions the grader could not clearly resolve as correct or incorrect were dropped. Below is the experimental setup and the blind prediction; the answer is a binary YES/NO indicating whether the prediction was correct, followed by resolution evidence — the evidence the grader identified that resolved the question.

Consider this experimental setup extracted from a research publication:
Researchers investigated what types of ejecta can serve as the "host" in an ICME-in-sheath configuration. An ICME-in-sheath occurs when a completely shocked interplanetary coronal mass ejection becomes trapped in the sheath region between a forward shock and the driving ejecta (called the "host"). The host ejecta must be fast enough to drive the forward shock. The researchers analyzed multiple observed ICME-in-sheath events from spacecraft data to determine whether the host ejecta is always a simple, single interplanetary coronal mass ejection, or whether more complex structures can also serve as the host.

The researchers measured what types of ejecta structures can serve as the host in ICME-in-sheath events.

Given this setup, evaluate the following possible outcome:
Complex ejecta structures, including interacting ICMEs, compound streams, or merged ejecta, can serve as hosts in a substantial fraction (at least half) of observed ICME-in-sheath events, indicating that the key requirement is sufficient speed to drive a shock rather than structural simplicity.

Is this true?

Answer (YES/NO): YES